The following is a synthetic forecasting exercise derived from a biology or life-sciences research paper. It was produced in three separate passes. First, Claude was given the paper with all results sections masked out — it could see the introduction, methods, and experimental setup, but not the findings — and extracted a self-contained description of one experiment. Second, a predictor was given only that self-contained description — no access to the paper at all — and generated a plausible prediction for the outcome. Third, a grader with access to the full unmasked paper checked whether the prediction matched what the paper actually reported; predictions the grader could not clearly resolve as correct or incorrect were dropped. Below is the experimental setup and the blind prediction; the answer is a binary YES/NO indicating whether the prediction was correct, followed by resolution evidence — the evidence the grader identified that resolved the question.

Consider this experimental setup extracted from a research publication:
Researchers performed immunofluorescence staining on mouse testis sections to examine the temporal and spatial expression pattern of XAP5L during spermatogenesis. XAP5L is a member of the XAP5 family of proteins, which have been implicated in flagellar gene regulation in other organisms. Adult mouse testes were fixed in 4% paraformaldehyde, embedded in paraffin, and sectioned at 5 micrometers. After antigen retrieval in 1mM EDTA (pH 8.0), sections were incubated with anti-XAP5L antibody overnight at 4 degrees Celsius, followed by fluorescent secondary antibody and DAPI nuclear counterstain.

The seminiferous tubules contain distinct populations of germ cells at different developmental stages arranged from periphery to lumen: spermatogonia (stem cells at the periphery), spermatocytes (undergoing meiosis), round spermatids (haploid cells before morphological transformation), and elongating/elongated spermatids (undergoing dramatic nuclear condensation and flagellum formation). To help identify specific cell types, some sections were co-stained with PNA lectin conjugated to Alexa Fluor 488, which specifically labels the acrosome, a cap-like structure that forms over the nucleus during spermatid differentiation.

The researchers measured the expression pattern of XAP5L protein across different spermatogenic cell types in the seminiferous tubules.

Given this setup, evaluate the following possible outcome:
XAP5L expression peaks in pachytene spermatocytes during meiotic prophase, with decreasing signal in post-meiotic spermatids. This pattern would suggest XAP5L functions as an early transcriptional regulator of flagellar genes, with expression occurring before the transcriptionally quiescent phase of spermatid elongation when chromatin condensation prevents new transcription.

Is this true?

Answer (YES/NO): NO